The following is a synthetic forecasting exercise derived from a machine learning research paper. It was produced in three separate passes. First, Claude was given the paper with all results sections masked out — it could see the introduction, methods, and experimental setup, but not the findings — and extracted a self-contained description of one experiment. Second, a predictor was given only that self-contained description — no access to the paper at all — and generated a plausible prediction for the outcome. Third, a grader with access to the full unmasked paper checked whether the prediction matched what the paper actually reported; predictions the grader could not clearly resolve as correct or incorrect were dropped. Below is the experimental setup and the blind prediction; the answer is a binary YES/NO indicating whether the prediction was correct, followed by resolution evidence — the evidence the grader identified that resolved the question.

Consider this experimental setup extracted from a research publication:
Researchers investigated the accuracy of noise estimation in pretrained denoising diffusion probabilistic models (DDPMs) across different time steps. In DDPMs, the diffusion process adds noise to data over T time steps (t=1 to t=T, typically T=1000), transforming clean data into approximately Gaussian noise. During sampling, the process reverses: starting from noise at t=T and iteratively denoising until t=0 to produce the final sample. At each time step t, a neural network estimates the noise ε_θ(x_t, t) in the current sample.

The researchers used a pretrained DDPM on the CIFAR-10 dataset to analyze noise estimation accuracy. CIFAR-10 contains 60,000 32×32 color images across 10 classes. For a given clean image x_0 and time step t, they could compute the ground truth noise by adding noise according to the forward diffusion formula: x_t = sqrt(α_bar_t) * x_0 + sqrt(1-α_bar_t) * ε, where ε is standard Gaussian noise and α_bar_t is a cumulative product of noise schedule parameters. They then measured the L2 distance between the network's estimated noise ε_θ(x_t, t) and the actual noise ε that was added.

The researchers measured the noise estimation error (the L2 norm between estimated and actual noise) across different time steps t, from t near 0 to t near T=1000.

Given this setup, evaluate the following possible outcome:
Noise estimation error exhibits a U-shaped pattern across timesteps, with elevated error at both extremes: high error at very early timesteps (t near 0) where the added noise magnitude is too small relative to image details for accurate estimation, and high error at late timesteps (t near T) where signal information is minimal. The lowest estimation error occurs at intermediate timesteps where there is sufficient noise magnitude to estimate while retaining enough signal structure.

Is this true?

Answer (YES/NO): NO